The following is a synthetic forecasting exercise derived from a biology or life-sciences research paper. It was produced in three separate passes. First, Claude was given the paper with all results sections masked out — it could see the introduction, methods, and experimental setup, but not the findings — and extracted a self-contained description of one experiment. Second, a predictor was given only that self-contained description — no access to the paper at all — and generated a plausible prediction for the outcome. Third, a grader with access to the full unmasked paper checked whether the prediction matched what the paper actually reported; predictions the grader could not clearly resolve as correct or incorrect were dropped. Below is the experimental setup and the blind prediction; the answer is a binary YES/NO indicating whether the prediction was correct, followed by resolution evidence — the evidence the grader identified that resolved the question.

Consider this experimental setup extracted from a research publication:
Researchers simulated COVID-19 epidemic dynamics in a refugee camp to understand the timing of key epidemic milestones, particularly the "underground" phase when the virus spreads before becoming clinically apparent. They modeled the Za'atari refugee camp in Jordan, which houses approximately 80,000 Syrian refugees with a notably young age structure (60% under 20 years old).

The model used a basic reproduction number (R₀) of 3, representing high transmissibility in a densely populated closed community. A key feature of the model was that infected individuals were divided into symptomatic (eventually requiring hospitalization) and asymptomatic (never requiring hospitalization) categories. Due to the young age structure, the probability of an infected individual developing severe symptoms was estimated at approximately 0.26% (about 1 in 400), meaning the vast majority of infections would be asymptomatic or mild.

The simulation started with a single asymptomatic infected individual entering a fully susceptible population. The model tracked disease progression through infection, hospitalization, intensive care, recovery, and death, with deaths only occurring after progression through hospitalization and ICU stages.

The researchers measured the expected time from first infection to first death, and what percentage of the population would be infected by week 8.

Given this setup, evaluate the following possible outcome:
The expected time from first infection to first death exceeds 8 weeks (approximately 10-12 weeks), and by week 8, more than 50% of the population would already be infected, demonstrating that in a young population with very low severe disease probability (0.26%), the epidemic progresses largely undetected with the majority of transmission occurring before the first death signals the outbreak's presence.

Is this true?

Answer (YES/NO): NO